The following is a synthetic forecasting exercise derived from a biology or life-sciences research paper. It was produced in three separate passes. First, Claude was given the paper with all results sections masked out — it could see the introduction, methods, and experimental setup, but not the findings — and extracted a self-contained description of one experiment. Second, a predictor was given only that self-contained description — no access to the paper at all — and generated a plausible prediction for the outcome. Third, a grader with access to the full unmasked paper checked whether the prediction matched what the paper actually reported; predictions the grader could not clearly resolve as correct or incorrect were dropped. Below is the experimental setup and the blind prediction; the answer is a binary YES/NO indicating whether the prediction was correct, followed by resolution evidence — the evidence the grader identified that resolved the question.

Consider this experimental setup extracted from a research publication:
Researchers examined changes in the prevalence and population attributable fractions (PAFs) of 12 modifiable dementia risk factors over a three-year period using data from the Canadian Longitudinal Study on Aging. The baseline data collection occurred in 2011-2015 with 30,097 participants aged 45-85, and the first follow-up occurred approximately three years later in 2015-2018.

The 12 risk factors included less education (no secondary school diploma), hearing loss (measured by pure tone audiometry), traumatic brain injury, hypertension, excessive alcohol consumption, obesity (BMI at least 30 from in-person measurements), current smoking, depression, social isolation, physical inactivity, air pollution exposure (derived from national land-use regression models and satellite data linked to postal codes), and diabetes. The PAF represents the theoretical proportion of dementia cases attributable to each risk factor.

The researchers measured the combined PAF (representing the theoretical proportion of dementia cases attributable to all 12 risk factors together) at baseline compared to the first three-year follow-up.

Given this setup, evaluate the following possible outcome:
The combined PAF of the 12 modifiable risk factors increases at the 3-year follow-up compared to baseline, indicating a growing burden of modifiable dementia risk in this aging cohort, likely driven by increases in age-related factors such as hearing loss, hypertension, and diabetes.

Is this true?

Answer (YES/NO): NO